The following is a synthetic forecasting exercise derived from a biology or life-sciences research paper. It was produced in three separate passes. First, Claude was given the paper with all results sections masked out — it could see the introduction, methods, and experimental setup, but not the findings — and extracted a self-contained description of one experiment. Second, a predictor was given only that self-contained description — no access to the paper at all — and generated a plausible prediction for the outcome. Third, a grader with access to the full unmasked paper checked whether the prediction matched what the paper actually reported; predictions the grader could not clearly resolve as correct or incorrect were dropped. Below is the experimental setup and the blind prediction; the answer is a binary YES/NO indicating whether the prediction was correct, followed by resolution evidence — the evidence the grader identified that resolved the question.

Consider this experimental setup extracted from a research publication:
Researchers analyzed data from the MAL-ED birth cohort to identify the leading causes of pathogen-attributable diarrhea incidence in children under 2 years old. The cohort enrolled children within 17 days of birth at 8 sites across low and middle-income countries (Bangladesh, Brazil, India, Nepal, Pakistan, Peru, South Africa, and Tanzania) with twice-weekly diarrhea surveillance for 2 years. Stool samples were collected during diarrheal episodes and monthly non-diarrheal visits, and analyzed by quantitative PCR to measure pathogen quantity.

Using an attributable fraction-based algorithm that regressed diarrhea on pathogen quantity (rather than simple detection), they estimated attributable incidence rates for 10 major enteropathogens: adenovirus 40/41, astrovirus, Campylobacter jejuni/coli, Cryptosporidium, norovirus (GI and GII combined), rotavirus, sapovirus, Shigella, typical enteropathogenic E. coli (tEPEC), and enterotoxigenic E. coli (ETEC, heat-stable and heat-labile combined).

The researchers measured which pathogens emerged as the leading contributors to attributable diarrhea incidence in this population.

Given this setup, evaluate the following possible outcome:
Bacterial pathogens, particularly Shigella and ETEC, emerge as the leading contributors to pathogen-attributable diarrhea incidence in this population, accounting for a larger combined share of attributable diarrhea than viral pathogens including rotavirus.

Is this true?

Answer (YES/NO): NO